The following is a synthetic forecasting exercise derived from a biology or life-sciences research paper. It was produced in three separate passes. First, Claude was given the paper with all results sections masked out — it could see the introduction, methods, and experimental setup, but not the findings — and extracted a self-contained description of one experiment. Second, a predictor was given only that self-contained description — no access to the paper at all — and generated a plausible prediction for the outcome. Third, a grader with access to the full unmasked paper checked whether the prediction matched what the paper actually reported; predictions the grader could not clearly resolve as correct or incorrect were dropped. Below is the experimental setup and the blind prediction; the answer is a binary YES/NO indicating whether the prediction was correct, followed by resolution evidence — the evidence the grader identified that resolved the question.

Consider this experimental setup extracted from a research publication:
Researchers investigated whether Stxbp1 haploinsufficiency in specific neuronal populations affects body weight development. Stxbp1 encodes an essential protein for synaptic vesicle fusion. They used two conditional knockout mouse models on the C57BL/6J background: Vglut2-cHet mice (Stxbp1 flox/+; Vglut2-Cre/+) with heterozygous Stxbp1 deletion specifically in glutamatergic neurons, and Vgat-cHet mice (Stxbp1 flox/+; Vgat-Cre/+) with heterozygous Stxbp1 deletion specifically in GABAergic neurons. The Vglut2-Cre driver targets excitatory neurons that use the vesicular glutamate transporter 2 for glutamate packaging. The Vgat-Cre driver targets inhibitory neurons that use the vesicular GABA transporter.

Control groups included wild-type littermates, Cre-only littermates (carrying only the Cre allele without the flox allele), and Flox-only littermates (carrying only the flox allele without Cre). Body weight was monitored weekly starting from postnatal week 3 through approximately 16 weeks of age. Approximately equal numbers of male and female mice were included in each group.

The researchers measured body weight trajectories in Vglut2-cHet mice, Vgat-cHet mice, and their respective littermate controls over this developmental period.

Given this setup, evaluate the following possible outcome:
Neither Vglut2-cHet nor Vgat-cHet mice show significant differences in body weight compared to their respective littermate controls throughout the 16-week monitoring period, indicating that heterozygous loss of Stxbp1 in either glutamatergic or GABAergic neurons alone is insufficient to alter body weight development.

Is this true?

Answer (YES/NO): NO